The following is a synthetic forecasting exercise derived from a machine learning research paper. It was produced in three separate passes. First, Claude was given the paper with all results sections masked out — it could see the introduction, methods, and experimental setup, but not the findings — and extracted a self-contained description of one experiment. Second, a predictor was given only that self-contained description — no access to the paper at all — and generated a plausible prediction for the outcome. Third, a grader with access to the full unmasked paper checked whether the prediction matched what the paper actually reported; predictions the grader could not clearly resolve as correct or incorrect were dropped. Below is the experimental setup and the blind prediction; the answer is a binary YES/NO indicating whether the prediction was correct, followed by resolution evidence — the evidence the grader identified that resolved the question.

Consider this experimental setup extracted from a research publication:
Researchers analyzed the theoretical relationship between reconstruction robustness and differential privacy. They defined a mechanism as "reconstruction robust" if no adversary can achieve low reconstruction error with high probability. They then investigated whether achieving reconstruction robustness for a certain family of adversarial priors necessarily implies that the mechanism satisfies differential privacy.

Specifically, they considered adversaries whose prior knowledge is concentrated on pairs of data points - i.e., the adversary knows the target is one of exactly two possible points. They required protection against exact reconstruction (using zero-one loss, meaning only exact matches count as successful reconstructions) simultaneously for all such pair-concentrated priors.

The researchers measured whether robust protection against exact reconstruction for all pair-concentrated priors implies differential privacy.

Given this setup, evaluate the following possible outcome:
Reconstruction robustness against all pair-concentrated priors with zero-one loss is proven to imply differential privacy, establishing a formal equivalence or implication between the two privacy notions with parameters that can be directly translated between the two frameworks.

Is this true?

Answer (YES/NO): YES